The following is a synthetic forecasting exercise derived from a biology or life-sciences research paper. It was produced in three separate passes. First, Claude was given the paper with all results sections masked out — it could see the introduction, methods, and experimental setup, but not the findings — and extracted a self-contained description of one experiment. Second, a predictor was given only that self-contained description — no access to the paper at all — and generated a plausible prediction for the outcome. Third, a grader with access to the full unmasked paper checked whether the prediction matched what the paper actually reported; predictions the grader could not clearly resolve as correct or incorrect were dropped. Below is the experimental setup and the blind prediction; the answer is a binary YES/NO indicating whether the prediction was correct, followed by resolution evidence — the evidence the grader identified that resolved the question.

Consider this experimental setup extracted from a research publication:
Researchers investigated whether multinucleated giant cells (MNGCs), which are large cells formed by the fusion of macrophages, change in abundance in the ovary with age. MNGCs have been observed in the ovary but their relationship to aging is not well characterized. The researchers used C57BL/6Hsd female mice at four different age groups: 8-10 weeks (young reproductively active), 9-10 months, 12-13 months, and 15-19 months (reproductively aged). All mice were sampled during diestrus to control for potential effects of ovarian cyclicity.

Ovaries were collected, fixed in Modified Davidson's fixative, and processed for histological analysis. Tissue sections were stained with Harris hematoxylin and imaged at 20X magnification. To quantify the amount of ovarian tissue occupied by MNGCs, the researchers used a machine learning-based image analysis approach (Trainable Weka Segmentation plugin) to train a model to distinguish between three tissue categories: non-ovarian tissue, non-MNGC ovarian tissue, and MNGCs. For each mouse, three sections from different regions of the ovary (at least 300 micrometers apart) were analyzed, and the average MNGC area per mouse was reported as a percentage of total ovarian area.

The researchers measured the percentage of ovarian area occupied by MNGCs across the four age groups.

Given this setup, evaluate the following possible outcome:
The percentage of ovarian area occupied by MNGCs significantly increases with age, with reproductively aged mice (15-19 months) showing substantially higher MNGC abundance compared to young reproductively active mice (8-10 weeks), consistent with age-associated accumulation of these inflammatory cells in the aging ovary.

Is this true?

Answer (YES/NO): YES